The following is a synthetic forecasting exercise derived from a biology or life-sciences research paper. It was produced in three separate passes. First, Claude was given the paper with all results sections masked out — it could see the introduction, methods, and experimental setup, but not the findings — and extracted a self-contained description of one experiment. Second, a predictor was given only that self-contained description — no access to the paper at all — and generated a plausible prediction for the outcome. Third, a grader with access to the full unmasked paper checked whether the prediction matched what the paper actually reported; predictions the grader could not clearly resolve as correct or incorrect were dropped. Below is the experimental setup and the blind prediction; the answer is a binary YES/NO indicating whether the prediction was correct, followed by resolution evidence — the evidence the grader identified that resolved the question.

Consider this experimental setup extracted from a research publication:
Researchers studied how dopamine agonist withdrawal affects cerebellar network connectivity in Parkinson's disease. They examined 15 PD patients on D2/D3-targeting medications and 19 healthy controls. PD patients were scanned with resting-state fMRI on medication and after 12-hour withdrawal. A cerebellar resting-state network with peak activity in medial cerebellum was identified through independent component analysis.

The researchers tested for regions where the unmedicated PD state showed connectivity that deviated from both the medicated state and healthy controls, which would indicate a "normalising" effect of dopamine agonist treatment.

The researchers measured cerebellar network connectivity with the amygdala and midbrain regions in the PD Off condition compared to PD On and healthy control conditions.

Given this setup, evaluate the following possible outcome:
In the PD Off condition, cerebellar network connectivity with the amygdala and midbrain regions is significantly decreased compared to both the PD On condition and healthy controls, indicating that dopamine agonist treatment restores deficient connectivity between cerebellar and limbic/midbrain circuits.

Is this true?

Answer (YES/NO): YES